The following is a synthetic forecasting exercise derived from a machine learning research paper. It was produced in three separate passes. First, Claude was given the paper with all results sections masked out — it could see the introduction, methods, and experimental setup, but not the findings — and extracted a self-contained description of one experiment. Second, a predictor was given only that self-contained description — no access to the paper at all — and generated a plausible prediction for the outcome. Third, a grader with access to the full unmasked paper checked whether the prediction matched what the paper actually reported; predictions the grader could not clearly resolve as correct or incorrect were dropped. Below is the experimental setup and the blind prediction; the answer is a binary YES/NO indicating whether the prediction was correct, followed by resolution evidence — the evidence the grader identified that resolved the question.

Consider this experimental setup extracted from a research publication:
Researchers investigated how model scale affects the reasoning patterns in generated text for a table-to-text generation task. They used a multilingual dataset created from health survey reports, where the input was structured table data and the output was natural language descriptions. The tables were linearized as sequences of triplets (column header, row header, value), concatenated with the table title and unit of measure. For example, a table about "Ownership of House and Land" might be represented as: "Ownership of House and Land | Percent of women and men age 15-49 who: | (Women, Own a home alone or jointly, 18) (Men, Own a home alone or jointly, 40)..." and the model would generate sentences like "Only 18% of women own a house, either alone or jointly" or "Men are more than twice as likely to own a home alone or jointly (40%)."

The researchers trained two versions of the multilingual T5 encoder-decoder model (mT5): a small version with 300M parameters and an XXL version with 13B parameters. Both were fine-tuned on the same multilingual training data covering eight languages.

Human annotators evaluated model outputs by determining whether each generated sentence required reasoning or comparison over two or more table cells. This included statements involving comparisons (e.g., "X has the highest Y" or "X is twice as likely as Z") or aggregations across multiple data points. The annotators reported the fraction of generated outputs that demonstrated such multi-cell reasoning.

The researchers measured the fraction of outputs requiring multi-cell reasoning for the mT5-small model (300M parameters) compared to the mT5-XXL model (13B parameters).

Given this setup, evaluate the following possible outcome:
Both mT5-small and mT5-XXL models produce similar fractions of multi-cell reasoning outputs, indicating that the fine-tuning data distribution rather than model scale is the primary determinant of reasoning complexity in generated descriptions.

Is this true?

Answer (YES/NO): YES